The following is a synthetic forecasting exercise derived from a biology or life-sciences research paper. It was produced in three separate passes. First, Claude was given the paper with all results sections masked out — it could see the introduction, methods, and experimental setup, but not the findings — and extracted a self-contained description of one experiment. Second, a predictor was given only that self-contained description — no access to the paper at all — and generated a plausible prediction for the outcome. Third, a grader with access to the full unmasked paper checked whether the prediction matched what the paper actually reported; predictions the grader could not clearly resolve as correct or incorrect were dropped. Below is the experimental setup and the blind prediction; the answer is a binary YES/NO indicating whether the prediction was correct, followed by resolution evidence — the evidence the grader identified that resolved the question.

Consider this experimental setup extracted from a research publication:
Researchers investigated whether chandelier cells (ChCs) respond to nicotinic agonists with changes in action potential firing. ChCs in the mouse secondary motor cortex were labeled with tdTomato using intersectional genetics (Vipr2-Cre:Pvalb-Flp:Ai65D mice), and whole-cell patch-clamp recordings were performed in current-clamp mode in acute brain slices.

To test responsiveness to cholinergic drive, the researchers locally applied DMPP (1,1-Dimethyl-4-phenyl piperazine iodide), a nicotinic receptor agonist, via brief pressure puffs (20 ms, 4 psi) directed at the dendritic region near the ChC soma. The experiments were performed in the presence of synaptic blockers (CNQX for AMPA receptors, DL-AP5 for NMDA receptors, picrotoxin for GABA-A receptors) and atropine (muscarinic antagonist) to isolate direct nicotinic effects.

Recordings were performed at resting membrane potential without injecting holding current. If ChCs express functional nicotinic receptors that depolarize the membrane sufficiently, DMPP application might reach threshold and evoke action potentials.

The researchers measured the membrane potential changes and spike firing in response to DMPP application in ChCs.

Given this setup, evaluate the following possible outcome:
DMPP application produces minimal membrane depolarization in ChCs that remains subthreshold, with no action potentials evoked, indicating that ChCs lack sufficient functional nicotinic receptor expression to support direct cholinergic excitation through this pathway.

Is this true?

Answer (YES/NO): NO